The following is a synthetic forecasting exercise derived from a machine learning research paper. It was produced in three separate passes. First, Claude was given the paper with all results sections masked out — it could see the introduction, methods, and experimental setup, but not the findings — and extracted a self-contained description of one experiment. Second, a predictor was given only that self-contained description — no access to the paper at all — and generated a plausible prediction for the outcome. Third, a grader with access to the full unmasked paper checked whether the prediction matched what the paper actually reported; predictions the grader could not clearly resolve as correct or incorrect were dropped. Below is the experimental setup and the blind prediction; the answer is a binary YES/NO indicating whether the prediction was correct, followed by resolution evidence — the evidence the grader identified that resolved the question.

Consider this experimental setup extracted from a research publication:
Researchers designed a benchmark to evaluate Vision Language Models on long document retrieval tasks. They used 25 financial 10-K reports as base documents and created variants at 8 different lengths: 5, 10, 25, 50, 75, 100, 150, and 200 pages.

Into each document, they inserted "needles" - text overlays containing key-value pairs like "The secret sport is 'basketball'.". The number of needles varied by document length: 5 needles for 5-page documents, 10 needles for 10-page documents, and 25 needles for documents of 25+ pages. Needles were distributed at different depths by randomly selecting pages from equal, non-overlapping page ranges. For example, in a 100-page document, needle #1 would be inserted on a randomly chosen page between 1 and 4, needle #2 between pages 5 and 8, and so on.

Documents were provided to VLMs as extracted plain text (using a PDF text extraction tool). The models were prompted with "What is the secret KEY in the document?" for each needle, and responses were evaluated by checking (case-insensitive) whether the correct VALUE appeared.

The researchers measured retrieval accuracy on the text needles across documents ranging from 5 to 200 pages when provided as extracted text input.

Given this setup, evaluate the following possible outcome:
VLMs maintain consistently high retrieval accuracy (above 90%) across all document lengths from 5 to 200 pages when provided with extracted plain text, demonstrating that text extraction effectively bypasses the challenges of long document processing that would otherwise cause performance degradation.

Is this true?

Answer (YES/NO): NO